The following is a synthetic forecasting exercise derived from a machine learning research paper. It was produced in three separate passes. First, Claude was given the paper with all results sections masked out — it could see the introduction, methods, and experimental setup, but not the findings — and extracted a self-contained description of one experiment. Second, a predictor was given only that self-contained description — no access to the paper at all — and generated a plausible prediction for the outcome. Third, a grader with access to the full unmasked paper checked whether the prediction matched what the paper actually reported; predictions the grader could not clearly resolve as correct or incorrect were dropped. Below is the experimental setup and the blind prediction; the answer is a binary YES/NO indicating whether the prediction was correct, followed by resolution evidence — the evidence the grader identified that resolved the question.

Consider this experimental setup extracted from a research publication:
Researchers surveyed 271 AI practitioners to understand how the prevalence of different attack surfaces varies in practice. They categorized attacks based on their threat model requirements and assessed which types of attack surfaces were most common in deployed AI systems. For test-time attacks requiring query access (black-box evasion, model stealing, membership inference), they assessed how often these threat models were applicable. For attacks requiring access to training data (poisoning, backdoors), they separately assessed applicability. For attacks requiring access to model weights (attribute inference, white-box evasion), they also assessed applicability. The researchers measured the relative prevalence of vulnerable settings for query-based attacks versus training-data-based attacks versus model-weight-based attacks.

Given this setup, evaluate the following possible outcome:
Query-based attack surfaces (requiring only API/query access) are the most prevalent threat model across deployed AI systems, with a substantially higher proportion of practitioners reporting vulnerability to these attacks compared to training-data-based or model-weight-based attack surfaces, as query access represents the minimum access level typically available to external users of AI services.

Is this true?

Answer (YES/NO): YES